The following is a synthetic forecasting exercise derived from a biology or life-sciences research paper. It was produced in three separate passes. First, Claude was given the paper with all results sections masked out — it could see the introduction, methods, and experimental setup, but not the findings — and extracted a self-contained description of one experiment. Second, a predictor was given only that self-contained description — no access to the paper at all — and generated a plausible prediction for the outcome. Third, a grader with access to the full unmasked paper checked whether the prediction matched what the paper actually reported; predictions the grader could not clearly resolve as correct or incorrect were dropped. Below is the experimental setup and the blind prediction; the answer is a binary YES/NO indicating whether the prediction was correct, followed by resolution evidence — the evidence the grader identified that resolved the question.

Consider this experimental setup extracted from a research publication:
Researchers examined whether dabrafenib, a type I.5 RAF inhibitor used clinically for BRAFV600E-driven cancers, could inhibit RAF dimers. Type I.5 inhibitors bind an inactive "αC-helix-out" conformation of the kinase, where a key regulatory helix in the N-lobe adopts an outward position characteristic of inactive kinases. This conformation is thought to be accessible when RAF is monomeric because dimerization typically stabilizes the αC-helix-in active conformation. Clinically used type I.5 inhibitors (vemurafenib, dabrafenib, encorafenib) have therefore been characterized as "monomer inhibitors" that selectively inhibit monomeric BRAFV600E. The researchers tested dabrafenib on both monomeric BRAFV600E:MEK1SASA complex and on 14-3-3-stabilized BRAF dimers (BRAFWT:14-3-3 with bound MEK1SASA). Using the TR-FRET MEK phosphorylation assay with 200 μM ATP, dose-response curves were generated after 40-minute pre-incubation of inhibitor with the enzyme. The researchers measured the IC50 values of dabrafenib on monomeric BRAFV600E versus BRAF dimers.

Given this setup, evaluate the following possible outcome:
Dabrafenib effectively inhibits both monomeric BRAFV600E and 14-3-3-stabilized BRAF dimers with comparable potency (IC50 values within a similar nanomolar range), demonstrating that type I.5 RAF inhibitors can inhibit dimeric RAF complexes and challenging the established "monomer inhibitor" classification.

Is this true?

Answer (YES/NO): YES